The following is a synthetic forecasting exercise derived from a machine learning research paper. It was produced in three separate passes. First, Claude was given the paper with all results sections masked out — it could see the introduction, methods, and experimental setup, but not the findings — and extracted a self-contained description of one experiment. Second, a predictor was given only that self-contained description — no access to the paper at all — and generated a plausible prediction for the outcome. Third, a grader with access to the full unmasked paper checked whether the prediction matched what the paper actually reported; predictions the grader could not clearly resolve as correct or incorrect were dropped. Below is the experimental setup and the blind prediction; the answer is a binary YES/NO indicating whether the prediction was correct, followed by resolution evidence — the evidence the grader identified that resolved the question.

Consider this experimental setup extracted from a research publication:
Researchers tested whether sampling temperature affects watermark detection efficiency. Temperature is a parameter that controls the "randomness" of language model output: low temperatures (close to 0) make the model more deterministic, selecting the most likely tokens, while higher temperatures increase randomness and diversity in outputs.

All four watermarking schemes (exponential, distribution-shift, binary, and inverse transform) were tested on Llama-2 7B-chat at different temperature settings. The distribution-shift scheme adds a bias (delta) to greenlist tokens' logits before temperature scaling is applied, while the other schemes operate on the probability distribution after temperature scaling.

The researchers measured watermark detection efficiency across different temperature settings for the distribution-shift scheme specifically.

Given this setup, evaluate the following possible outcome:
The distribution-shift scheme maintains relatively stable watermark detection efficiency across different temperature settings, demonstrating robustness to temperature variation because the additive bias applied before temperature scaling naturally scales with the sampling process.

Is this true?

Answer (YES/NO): NO